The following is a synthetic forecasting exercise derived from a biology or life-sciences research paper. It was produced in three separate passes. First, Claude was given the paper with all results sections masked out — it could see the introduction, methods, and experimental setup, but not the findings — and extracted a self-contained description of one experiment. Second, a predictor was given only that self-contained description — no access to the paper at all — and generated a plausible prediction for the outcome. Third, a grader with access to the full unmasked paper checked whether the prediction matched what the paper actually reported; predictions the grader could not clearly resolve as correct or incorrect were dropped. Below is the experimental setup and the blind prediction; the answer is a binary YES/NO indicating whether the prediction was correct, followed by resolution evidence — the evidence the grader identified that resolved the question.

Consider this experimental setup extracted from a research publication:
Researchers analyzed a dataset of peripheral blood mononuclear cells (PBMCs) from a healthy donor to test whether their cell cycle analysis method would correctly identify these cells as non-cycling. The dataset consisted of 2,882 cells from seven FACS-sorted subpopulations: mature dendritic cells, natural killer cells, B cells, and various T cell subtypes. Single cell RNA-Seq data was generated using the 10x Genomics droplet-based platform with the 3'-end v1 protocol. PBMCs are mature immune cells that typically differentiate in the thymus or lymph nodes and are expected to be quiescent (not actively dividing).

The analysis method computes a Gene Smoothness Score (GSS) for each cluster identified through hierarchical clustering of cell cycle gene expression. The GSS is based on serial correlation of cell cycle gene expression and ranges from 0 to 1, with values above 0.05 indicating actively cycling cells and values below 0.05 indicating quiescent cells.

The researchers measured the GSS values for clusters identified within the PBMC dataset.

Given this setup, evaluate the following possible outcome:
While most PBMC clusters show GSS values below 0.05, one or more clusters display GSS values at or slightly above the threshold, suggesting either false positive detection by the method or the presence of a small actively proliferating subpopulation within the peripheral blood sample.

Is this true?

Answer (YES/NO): NO